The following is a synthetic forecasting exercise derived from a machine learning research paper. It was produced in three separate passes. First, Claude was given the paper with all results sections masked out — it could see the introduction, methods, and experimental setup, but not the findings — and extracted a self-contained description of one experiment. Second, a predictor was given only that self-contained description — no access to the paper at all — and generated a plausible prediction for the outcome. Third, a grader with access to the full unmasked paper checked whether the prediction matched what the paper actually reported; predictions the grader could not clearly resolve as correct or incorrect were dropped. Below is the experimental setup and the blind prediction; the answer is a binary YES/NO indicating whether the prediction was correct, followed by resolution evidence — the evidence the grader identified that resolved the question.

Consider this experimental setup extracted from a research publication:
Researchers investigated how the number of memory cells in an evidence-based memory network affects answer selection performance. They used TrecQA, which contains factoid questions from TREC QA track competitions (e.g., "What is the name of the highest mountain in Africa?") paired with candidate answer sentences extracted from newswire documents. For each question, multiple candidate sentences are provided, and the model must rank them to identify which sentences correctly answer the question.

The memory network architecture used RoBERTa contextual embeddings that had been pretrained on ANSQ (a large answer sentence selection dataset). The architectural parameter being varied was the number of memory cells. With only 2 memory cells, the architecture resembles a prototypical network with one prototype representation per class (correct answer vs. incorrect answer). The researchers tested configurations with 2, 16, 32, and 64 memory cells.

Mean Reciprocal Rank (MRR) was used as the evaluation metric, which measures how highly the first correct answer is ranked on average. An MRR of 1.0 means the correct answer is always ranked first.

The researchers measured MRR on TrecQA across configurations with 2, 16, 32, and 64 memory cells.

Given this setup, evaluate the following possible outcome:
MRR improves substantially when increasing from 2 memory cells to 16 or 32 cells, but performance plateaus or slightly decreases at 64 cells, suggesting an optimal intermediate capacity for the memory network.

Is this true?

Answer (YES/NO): NO